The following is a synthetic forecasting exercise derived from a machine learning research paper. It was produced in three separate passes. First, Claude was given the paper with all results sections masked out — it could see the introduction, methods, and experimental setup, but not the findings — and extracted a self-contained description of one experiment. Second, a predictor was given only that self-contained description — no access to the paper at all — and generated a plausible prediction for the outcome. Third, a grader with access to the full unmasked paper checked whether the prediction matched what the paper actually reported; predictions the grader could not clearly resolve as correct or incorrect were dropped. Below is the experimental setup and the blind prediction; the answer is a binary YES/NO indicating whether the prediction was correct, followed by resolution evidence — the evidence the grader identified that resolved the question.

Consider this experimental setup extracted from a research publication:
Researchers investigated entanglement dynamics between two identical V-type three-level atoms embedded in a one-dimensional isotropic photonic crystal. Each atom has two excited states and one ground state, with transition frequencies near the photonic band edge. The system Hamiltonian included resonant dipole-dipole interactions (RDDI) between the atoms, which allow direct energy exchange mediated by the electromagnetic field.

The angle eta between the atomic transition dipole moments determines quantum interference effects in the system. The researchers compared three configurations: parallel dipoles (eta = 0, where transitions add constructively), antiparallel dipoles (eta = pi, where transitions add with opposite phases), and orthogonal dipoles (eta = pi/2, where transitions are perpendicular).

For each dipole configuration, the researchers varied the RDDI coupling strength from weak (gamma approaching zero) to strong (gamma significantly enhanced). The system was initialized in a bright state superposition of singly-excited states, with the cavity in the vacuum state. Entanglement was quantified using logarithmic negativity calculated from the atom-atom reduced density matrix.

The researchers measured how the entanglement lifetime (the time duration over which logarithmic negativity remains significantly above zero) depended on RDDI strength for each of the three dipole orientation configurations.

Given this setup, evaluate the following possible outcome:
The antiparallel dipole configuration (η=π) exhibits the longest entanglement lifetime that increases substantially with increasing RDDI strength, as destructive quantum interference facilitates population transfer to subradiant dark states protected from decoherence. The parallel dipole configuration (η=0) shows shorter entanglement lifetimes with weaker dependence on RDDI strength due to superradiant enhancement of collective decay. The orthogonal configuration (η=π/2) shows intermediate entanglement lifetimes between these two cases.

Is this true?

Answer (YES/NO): NO